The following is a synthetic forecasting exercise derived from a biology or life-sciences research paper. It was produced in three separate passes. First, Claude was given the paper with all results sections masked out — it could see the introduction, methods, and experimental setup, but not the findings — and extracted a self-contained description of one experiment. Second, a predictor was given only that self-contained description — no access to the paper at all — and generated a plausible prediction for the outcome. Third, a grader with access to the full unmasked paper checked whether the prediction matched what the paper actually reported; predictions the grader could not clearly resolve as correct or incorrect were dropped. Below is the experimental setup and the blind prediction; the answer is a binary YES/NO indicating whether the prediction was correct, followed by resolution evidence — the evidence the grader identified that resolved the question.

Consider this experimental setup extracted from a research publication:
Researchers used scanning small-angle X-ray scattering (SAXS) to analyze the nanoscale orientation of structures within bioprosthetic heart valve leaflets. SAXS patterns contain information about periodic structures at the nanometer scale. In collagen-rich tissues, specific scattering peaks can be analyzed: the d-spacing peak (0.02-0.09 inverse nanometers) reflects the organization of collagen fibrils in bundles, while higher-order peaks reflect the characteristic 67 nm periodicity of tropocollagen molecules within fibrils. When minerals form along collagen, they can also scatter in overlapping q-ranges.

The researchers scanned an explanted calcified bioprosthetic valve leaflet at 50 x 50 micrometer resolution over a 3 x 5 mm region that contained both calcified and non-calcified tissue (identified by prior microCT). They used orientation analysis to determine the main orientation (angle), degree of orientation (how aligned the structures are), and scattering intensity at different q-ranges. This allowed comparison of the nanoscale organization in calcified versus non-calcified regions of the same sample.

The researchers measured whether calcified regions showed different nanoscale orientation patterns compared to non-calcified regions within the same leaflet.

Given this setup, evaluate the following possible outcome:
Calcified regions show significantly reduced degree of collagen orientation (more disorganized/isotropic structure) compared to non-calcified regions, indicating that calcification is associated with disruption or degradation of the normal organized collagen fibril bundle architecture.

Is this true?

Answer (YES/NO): NO